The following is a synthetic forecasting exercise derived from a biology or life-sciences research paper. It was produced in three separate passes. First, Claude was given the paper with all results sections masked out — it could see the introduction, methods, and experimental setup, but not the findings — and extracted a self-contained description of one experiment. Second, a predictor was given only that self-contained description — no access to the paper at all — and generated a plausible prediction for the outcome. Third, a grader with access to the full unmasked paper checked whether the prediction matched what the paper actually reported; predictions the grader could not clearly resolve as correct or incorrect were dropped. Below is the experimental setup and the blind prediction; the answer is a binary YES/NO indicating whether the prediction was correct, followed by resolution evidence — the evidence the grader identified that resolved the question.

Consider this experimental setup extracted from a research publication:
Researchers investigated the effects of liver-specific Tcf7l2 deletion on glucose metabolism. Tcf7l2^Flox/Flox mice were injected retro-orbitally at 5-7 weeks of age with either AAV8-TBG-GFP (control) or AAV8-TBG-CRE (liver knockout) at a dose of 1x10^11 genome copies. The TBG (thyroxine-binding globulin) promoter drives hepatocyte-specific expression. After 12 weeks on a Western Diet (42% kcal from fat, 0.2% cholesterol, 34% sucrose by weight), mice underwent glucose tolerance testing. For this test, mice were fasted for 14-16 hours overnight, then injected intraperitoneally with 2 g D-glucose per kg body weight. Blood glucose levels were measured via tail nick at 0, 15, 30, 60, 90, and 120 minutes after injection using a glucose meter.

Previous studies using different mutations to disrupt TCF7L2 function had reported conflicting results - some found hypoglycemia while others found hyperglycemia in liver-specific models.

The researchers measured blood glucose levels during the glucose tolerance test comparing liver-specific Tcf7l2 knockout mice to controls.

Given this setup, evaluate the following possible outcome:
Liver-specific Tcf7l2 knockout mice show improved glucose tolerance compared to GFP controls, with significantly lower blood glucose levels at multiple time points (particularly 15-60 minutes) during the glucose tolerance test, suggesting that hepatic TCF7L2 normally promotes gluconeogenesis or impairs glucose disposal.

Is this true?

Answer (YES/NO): NO